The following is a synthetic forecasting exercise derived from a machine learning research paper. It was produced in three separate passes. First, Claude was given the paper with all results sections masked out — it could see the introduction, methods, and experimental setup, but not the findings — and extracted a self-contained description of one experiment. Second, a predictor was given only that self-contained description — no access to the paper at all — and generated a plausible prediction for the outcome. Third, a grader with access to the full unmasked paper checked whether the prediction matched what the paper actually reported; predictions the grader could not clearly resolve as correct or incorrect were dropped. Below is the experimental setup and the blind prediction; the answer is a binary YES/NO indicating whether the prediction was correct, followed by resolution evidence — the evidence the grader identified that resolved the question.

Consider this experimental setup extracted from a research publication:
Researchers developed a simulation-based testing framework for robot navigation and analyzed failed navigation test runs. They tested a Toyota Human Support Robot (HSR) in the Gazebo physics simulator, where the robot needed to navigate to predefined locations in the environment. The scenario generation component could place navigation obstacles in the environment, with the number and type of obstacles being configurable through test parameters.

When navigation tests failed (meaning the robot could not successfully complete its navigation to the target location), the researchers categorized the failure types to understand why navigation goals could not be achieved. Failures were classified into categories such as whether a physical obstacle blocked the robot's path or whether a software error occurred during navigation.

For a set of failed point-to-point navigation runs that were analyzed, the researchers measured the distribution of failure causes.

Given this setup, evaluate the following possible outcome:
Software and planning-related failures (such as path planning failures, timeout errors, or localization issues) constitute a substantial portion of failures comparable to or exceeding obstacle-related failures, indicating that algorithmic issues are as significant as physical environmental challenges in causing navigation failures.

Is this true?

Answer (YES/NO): NO